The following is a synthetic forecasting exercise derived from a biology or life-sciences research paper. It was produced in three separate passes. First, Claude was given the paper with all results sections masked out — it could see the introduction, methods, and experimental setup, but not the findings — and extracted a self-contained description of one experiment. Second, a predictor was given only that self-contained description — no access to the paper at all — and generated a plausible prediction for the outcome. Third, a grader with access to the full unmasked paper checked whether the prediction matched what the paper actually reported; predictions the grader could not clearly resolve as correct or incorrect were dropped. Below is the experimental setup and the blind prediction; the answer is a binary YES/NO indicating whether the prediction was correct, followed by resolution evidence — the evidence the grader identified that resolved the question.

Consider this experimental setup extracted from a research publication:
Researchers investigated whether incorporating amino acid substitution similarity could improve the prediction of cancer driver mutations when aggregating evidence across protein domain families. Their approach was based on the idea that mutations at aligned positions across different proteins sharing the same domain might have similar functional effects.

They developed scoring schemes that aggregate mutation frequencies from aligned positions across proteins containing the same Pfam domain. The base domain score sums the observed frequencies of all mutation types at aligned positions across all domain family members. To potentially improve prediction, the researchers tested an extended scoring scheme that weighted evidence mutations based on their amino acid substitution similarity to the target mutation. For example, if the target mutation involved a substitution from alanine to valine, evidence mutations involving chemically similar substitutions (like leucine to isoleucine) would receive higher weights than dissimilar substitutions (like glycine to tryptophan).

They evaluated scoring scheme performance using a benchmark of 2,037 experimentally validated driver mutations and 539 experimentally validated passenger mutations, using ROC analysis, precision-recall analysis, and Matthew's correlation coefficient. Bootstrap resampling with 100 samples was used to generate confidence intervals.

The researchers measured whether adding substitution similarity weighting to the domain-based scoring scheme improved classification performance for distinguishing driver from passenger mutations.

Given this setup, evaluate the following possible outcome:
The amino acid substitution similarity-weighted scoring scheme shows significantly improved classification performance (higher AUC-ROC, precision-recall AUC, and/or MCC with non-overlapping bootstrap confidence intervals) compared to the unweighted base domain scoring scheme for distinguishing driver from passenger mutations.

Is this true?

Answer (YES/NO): NO